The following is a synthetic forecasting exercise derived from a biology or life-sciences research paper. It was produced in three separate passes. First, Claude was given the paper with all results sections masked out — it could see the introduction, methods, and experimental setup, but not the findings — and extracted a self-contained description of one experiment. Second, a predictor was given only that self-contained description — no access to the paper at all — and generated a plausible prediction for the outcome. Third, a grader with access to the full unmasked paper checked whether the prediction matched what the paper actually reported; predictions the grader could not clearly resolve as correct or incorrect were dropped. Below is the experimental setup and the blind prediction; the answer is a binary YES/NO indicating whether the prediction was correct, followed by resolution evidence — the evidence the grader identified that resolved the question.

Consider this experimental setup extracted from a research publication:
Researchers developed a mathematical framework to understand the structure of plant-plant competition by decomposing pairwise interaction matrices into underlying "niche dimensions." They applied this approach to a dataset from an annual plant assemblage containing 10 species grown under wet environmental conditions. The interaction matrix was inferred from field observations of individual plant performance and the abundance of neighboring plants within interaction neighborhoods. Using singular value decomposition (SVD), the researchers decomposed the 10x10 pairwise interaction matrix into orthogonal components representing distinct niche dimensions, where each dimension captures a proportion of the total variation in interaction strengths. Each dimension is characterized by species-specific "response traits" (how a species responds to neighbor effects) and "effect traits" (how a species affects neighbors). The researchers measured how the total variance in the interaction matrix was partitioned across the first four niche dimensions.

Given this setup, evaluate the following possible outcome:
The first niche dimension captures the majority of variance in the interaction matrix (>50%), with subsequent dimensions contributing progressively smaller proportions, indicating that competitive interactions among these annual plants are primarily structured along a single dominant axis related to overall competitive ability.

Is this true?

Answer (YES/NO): YES